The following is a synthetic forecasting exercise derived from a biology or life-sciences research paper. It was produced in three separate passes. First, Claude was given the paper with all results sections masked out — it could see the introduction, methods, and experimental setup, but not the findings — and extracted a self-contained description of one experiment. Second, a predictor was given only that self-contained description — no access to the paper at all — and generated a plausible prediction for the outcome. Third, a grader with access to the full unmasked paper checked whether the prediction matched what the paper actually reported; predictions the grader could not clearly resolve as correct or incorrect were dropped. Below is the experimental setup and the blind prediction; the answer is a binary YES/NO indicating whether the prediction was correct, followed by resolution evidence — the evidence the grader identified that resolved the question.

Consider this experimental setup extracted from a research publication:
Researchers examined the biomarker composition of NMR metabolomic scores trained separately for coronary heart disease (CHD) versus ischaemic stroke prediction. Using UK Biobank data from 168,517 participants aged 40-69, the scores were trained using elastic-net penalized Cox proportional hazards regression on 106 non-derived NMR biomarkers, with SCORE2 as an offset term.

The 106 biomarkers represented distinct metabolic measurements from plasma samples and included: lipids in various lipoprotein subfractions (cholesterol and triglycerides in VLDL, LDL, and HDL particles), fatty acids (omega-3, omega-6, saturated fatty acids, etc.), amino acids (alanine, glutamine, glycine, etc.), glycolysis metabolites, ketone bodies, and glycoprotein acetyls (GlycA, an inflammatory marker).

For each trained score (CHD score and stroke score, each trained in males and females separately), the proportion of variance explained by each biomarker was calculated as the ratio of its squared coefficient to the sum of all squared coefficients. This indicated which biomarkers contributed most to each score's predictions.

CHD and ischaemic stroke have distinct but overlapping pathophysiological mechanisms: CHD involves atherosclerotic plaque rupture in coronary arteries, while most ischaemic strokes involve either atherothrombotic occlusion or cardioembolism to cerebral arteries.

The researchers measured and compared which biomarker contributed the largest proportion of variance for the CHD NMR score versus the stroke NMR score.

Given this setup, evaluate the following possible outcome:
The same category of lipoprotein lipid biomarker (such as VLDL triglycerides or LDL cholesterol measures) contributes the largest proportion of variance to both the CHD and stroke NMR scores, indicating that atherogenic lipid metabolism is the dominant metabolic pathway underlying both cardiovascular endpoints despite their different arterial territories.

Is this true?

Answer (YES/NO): NO